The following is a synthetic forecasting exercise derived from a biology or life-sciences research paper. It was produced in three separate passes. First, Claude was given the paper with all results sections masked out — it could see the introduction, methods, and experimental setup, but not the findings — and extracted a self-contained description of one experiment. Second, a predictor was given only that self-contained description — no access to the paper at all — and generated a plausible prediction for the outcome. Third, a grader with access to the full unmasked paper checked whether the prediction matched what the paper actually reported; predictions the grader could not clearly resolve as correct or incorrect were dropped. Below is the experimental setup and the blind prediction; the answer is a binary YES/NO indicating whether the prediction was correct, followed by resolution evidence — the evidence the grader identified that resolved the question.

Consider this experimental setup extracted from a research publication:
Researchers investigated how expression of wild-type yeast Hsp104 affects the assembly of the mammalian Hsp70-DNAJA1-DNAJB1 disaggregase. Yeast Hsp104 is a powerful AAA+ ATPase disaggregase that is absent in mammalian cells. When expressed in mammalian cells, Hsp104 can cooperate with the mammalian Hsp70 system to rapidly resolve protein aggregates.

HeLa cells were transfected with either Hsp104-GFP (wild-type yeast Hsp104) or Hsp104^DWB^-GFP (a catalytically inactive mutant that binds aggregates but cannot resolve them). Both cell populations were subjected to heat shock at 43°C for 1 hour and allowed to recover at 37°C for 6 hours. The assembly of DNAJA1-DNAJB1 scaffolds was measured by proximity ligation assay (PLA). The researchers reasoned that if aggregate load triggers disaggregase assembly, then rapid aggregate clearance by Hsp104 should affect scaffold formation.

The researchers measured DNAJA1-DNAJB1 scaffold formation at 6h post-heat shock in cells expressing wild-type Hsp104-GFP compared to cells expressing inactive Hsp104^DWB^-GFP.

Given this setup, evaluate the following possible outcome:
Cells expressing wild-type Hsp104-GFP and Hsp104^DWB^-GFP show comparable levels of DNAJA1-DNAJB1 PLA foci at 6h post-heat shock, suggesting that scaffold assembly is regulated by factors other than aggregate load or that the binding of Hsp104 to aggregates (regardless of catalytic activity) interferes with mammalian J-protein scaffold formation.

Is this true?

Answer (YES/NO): NO